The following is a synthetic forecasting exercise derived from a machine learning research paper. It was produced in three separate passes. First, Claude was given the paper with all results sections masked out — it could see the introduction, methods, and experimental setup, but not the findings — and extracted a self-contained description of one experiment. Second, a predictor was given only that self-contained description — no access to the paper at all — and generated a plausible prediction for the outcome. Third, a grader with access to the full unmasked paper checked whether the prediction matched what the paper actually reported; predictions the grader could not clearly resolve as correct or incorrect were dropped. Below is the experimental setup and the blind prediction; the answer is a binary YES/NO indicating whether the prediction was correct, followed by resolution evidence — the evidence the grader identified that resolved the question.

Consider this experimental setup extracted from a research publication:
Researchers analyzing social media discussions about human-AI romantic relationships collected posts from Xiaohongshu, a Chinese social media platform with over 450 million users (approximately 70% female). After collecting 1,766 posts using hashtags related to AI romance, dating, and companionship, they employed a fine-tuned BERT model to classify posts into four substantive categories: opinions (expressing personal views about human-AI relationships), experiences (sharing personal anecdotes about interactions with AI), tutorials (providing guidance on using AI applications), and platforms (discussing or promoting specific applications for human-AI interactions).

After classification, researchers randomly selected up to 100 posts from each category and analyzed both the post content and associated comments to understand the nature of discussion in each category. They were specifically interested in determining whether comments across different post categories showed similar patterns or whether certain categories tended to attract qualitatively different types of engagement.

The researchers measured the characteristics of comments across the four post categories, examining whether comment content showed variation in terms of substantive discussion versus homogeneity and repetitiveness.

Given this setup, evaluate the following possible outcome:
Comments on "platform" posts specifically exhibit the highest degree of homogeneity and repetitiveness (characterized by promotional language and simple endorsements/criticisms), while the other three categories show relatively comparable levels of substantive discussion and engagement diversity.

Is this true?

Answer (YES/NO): NO